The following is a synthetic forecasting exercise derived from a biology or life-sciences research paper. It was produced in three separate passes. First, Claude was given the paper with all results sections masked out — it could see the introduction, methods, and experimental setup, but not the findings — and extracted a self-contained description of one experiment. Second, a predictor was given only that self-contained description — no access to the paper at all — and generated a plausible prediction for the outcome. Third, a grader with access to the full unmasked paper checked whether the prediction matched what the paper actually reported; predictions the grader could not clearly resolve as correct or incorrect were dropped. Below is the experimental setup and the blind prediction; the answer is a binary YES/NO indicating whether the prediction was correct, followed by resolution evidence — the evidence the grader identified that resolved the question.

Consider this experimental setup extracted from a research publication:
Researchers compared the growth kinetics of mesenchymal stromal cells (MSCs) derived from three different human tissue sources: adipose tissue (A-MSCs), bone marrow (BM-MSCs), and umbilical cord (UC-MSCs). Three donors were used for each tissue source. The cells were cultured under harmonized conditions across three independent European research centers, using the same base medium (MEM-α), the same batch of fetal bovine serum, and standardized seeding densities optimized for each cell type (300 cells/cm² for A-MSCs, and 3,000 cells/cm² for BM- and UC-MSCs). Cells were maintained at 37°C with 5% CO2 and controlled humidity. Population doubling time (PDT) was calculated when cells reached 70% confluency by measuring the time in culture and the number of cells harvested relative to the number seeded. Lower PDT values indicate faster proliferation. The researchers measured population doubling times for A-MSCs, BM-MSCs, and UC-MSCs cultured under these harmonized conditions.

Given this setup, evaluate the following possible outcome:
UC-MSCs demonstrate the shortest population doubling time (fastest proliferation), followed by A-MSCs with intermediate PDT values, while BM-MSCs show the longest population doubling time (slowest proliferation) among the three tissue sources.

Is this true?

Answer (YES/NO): NO